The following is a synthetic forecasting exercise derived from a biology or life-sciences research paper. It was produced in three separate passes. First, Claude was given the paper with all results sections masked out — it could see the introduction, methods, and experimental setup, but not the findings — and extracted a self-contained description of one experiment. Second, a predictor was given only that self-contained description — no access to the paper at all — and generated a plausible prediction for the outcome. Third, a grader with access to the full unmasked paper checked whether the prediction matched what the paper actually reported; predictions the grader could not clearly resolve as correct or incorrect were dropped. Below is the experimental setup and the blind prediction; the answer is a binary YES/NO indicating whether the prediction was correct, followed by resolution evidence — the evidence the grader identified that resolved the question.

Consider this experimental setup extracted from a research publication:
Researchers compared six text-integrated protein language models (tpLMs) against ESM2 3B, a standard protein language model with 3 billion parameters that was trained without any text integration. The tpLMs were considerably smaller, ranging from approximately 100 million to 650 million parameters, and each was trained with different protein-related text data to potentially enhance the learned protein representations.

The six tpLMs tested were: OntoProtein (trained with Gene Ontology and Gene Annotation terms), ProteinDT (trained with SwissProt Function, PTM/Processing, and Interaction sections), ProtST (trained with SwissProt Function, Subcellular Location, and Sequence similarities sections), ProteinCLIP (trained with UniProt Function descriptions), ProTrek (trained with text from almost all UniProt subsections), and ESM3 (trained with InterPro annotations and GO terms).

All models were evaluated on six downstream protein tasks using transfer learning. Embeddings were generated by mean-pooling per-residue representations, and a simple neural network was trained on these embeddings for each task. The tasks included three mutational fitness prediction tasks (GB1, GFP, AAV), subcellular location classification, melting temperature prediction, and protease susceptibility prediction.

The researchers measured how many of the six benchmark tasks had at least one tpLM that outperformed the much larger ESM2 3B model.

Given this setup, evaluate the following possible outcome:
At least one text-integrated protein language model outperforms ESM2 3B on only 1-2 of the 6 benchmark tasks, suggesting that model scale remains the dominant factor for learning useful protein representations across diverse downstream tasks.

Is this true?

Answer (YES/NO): NO